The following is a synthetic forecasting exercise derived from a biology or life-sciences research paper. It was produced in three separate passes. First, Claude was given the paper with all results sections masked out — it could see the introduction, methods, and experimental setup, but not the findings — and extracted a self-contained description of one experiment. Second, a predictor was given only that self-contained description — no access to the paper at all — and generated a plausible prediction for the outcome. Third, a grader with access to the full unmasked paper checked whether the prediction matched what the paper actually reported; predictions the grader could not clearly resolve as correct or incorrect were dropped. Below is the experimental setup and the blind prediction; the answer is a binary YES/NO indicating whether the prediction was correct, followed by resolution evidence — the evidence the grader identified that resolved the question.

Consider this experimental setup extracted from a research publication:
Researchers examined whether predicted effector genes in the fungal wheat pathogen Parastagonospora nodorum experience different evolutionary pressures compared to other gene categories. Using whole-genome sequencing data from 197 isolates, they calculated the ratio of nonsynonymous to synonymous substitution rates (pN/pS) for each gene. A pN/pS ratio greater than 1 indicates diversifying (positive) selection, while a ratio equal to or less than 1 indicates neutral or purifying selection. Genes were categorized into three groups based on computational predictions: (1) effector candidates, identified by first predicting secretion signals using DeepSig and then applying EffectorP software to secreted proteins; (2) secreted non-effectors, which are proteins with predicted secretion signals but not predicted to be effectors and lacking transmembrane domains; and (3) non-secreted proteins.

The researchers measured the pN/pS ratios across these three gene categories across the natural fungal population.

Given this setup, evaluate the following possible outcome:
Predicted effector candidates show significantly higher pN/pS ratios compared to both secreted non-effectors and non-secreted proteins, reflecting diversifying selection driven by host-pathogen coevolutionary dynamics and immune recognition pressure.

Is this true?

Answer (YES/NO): YES